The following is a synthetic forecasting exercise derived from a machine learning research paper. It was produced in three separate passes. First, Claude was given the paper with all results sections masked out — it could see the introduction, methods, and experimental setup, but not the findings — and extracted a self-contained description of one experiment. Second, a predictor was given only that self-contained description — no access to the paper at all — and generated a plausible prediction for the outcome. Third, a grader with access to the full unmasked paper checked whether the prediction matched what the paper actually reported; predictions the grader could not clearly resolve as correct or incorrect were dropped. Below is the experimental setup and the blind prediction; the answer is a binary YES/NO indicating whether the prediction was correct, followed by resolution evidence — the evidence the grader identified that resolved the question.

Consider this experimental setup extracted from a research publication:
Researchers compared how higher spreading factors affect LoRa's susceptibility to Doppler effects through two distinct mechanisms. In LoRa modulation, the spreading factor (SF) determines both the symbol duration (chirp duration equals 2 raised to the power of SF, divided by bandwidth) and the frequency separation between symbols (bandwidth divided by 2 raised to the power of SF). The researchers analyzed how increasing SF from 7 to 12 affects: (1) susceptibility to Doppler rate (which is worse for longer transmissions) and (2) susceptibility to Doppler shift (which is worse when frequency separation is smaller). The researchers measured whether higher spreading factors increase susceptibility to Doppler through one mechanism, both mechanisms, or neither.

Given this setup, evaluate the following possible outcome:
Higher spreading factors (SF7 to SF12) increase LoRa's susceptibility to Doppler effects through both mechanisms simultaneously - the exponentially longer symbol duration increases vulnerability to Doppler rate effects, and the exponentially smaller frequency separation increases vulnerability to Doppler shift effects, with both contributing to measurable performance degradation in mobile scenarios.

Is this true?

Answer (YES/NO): YES